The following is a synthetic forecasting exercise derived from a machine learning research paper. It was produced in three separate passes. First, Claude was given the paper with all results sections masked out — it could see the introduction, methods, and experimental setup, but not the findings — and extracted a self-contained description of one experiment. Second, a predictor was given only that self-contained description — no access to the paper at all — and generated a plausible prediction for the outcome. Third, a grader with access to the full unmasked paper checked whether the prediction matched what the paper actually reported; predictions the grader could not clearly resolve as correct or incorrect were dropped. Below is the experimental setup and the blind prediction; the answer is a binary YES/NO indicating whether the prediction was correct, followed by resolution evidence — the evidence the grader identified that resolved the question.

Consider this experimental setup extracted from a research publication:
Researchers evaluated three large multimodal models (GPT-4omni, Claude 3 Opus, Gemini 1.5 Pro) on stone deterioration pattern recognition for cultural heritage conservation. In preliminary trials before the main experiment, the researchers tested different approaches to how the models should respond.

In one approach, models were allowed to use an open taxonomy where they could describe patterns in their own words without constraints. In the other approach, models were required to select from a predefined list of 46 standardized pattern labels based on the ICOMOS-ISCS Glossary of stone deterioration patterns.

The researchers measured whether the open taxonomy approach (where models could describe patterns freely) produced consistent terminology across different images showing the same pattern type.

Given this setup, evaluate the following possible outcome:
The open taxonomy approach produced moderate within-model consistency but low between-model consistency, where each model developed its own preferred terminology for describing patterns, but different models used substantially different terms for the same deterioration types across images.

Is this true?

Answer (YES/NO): NO